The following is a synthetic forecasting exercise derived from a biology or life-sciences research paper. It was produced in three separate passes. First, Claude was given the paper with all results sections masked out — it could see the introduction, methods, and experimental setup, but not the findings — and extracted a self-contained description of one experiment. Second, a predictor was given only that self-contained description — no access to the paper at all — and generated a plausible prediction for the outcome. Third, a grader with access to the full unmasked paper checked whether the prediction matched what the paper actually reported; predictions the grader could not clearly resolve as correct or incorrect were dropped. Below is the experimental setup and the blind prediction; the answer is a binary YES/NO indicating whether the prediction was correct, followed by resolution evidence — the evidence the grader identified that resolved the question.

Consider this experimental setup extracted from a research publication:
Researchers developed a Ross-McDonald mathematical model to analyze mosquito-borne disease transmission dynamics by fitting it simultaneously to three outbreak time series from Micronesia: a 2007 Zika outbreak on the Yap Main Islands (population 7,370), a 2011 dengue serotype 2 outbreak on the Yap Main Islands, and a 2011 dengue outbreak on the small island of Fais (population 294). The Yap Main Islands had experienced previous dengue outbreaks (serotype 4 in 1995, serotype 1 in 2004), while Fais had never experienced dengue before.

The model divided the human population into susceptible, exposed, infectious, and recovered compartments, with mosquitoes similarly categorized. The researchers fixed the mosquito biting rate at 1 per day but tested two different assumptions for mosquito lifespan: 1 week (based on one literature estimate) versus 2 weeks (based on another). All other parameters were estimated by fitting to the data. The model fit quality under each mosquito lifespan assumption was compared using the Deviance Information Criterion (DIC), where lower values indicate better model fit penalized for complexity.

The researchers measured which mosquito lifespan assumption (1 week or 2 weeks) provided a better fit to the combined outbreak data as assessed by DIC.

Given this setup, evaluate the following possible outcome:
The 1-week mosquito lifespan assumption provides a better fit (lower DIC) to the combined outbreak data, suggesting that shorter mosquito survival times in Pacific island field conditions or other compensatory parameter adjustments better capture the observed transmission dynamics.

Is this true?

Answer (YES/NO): NO